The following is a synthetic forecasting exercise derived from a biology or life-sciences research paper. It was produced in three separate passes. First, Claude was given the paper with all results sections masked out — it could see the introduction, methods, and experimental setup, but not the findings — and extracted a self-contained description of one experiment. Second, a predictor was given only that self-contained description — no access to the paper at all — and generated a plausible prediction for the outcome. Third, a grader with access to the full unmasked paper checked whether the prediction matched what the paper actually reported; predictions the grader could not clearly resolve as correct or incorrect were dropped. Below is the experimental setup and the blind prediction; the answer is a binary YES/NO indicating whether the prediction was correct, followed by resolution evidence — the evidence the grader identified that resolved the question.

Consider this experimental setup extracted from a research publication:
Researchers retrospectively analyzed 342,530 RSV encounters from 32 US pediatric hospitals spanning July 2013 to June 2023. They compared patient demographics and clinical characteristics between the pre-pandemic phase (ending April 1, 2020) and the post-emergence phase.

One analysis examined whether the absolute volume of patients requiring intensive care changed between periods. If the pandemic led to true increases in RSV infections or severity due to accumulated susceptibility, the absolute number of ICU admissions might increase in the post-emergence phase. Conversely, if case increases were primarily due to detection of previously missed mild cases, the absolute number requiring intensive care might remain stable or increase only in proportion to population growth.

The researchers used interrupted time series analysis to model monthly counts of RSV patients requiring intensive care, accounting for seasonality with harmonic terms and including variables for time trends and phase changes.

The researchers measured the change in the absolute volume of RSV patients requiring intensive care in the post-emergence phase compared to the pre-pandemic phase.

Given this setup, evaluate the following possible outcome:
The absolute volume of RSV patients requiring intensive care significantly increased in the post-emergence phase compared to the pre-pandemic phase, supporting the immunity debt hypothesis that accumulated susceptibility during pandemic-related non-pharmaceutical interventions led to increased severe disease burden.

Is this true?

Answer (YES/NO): NO